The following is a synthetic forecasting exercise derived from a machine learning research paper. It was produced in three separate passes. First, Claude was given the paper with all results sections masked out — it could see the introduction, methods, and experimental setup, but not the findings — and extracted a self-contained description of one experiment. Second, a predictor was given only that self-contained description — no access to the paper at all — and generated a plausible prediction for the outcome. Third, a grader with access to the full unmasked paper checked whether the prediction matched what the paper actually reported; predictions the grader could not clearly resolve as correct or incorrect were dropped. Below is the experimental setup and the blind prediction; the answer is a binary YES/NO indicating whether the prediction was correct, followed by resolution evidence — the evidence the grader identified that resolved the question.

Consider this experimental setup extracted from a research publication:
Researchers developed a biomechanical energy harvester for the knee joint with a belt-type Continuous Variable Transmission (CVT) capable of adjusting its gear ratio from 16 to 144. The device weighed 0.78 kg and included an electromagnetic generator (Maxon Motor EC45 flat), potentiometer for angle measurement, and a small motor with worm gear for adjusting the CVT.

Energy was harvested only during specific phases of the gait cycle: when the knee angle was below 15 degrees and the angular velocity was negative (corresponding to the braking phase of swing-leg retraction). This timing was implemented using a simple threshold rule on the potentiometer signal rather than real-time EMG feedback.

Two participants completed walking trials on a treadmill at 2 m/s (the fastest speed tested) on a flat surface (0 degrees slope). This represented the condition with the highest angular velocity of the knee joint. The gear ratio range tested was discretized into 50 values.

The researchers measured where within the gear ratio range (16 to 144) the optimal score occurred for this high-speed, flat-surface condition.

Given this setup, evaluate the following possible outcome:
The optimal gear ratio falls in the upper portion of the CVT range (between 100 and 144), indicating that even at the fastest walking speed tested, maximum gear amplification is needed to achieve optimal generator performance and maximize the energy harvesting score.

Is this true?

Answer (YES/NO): YES